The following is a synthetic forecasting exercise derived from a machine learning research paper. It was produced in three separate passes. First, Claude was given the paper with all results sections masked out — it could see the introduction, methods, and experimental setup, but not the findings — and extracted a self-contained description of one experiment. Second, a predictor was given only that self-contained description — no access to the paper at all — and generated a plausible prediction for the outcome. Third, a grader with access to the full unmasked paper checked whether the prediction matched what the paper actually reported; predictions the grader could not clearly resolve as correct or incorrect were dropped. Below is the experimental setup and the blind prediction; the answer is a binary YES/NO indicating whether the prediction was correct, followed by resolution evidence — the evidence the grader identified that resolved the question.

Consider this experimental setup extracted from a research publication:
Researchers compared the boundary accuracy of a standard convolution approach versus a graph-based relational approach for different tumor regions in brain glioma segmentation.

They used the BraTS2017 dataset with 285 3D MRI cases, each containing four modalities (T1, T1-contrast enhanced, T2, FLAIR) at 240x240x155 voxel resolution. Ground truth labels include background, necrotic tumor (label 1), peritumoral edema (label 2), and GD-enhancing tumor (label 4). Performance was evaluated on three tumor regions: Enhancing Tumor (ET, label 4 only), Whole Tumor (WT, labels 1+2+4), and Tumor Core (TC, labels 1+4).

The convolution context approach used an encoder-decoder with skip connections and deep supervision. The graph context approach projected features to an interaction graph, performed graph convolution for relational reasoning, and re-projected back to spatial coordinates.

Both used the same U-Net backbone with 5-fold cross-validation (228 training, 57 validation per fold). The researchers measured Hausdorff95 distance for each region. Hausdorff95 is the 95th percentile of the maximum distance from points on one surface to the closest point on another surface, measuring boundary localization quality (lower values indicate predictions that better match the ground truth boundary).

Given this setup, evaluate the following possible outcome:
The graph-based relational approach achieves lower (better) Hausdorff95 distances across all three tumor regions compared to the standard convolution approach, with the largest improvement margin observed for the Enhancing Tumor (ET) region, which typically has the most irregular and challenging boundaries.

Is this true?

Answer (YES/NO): NO